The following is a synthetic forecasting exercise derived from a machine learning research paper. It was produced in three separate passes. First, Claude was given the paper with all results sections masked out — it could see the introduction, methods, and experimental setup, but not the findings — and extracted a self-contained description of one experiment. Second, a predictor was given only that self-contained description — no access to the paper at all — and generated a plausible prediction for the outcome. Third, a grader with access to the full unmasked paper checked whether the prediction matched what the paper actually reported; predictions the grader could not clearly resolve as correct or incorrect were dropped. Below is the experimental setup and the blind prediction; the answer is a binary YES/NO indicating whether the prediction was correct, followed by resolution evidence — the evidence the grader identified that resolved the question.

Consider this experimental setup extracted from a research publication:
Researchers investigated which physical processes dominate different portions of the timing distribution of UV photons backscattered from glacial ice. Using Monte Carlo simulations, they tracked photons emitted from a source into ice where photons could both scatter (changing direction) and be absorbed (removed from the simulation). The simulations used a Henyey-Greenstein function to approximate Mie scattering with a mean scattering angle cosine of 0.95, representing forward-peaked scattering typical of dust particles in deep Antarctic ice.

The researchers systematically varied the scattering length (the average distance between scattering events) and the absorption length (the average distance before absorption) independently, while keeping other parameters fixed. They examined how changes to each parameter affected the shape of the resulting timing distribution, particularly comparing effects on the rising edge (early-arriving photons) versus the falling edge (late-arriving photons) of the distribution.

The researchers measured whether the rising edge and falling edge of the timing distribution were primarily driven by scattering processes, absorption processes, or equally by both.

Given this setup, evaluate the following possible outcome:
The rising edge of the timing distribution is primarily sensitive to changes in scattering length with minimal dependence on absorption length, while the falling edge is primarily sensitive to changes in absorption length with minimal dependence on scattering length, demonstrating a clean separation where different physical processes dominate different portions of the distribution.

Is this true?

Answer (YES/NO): YES